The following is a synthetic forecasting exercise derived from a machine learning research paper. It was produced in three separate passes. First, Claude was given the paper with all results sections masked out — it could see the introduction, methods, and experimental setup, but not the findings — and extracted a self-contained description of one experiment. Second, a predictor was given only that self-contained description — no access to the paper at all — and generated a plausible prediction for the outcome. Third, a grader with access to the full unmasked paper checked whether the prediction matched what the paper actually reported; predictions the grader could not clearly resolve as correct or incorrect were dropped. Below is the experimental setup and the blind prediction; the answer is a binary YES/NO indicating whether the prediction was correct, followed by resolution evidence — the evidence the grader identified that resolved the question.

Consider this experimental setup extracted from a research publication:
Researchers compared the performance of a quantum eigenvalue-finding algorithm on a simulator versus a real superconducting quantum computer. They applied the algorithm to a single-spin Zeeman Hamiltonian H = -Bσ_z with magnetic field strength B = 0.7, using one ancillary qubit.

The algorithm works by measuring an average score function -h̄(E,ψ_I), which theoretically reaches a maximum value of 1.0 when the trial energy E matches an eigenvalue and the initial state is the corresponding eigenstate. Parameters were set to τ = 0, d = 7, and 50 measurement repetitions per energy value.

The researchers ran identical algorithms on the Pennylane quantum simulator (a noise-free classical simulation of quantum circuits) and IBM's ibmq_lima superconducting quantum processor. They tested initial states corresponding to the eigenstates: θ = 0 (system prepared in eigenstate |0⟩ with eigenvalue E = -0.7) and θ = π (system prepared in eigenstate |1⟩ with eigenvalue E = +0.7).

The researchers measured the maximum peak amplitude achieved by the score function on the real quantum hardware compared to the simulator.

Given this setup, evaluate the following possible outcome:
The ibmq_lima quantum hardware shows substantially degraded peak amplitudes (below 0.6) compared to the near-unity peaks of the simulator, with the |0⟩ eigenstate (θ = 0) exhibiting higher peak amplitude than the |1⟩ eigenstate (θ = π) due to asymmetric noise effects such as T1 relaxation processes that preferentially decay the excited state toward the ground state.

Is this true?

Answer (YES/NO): NO